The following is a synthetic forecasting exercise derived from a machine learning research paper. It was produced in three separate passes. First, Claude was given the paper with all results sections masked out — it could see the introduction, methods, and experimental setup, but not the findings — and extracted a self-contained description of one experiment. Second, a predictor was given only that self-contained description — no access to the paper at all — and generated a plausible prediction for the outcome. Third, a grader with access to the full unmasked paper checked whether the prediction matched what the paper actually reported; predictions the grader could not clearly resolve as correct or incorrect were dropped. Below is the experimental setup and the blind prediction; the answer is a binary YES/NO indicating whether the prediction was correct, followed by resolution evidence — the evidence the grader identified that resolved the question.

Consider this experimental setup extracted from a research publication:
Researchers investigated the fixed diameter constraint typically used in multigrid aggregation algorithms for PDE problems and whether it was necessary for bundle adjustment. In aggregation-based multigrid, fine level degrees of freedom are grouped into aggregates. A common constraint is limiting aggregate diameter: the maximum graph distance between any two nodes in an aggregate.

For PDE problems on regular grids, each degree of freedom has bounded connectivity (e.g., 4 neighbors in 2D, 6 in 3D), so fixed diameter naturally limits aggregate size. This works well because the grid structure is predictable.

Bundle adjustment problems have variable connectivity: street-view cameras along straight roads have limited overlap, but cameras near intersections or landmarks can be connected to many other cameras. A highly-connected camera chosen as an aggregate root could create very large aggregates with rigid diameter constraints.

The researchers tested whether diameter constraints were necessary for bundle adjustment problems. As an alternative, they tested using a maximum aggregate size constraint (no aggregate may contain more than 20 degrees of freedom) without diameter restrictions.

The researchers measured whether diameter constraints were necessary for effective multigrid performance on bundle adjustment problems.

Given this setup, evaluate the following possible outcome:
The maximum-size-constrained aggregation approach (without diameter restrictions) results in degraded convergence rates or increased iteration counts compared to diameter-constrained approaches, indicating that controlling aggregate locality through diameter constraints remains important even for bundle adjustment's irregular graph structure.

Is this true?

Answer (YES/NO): NO